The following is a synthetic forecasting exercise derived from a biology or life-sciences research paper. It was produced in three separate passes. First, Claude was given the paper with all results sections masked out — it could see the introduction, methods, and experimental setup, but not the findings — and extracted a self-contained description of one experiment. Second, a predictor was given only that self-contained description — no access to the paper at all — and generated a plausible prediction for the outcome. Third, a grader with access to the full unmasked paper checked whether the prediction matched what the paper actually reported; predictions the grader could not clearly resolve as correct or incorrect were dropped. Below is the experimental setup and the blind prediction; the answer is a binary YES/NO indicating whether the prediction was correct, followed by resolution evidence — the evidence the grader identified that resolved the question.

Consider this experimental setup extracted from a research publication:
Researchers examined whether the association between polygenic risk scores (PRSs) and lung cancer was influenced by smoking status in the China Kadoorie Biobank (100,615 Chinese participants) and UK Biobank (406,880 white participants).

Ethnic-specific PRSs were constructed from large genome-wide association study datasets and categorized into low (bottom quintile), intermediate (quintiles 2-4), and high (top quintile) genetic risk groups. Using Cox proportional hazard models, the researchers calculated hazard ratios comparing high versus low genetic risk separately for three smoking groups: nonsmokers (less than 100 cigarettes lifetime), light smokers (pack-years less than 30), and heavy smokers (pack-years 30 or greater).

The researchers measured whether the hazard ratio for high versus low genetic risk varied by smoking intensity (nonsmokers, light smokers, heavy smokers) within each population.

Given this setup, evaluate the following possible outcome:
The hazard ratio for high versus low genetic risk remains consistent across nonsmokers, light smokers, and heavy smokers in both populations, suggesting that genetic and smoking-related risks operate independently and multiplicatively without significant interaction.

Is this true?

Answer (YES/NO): NO